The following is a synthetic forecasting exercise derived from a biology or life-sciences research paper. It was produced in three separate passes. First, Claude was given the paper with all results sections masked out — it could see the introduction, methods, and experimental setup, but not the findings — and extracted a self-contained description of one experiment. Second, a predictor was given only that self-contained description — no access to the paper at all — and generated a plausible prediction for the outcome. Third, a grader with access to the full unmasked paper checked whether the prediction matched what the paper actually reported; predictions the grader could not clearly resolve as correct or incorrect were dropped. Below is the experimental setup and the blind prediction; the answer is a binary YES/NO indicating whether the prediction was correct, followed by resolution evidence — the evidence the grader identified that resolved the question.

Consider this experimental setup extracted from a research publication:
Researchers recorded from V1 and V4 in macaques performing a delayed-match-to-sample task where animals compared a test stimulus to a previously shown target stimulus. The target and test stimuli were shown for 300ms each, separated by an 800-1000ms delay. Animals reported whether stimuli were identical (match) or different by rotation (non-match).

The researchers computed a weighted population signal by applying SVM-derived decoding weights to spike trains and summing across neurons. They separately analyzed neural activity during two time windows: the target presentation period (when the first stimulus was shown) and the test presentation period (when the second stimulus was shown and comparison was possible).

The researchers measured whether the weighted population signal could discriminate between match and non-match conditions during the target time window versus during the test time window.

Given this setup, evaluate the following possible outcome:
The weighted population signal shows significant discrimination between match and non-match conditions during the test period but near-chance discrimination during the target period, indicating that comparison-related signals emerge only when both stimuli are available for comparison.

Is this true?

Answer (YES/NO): YES